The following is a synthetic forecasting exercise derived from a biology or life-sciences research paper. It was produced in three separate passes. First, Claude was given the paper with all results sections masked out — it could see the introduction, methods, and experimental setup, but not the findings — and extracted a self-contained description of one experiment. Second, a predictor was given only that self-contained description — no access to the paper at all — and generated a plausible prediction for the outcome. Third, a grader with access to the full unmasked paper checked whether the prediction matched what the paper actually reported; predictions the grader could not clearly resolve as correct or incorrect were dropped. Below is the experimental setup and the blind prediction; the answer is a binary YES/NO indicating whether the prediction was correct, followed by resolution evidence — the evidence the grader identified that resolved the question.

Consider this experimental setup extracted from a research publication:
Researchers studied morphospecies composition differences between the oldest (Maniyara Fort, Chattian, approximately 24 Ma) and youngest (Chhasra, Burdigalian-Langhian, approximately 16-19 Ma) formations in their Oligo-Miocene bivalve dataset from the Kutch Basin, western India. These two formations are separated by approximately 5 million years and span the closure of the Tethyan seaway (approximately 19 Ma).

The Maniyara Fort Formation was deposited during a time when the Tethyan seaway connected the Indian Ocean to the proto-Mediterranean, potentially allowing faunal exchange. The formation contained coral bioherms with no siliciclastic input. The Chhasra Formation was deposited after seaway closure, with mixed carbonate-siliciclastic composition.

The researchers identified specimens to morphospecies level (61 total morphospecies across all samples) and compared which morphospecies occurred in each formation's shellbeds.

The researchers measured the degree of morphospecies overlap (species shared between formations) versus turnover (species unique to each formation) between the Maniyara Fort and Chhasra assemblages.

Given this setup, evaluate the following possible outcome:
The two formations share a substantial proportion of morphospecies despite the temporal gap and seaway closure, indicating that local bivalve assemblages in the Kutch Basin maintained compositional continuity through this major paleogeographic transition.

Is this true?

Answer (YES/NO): YES